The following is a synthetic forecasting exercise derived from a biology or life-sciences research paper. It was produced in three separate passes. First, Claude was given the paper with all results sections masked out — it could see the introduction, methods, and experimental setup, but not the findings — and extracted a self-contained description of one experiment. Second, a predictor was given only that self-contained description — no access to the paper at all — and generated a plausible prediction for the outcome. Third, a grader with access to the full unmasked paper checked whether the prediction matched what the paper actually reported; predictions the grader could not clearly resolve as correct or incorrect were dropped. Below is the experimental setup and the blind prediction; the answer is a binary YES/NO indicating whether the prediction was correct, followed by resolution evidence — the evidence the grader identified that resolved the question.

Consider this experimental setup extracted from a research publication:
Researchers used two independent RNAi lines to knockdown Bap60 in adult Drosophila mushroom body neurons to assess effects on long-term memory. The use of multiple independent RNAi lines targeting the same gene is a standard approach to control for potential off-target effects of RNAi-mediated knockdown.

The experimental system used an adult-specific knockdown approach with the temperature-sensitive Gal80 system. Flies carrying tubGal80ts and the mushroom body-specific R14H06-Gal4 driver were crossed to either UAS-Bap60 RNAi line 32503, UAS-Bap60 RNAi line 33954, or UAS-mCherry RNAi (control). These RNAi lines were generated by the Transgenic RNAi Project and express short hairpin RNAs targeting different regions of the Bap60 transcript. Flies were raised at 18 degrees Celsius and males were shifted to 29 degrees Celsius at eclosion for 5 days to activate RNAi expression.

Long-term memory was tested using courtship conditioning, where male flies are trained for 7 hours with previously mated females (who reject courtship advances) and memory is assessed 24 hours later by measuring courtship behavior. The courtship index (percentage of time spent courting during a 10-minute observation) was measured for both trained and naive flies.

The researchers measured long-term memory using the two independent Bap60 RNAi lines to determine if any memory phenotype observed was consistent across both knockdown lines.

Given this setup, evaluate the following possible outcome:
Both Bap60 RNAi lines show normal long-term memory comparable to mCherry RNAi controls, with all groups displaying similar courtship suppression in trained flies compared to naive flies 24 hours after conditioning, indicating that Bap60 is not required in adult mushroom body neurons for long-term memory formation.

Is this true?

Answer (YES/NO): NO